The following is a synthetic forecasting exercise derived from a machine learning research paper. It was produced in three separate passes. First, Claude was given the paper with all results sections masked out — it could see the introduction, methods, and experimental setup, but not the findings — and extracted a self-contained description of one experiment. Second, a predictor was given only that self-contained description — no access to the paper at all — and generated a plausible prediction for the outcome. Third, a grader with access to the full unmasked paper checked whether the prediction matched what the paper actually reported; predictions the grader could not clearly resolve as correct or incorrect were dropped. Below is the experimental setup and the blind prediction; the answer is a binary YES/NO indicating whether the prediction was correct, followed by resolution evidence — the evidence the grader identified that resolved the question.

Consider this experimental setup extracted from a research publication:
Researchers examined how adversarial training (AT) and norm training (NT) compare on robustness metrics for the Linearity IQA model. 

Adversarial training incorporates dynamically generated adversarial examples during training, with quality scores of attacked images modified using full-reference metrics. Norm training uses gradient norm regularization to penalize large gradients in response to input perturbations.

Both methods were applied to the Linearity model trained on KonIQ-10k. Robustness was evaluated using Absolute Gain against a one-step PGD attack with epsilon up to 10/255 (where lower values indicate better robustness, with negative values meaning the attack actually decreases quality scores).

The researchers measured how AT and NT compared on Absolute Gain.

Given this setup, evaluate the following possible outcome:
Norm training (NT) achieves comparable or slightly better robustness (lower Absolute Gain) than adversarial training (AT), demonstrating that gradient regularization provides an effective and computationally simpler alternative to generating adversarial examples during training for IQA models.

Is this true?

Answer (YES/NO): NO